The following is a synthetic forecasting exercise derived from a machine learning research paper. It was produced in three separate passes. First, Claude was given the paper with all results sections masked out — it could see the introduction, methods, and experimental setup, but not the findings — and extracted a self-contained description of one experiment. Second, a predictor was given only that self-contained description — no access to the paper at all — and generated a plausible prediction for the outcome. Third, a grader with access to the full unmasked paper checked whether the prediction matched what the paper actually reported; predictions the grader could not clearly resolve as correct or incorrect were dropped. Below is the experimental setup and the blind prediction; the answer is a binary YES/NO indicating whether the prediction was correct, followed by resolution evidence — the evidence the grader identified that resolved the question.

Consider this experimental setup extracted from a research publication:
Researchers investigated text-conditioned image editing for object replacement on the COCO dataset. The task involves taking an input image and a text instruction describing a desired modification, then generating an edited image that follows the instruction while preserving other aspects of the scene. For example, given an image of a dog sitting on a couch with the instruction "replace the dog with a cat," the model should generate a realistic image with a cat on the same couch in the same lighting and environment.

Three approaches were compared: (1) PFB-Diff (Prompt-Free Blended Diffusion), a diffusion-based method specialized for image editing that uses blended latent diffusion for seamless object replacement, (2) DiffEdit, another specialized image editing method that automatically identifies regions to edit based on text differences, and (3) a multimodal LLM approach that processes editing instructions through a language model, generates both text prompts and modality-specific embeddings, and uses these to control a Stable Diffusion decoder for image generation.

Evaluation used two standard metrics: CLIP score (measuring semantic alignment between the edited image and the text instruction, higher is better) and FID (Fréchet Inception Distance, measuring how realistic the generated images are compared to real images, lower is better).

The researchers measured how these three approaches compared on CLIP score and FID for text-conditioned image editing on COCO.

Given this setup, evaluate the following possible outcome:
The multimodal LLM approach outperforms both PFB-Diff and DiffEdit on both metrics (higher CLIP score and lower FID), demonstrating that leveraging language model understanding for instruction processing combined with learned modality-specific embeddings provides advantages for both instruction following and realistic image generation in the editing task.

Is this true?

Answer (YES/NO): NO